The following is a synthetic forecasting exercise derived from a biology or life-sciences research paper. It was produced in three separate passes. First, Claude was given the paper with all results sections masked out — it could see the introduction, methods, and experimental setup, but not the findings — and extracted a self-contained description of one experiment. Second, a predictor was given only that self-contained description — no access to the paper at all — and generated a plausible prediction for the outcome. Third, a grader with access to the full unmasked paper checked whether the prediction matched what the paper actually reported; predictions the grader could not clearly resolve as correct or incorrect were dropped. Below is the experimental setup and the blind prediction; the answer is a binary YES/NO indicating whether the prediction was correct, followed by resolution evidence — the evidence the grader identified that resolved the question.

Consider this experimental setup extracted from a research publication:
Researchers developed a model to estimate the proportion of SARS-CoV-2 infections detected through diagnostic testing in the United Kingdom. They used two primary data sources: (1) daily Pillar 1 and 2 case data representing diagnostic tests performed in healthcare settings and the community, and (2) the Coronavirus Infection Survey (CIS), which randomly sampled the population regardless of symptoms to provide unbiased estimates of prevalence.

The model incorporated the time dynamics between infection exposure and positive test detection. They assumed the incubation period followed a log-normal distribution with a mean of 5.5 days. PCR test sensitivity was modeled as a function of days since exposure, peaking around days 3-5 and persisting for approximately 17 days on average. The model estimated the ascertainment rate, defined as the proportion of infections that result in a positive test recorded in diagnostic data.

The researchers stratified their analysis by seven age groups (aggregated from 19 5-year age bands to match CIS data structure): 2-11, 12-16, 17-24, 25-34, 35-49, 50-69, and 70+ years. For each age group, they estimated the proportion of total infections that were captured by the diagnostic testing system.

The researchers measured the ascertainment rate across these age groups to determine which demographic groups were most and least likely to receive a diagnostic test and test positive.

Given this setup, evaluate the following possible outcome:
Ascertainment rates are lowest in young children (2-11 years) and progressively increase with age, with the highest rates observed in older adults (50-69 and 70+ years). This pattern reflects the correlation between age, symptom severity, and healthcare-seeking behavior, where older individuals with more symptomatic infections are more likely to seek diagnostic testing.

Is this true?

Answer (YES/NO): NO